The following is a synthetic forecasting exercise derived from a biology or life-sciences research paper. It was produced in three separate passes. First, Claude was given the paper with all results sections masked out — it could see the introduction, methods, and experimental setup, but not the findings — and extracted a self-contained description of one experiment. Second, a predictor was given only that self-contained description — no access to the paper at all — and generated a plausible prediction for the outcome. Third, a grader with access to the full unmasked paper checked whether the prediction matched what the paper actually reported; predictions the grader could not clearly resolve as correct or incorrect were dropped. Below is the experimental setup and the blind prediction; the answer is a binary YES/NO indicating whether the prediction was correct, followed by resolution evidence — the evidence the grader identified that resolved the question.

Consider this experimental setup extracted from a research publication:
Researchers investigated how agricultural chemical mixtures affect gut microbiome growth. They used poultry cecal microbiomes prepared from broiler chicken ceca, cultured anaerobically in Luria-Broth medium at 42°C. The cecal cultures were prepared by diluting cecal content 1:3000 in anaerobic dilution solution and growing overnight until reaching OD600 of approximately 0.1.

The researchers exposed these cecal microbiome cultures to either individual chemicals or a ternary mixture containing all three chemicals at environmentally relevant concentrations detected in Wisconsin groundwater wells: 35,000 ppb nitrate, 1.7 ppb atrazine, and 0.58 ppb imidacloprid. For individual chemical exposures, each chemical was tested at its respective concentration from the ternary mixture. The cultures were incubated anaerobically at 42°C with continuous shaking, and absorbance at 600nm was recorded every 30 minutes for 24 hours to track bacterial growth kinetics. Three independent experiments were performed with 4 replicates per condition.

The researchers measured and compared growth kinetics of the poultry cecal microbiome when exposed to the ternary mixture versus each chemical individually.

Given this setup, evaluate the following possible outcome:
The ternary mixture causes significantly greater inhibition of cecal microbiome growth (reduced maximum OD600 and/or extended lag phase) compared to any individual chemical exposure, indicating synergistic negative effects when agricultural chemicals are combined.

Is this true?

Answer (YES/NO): NO